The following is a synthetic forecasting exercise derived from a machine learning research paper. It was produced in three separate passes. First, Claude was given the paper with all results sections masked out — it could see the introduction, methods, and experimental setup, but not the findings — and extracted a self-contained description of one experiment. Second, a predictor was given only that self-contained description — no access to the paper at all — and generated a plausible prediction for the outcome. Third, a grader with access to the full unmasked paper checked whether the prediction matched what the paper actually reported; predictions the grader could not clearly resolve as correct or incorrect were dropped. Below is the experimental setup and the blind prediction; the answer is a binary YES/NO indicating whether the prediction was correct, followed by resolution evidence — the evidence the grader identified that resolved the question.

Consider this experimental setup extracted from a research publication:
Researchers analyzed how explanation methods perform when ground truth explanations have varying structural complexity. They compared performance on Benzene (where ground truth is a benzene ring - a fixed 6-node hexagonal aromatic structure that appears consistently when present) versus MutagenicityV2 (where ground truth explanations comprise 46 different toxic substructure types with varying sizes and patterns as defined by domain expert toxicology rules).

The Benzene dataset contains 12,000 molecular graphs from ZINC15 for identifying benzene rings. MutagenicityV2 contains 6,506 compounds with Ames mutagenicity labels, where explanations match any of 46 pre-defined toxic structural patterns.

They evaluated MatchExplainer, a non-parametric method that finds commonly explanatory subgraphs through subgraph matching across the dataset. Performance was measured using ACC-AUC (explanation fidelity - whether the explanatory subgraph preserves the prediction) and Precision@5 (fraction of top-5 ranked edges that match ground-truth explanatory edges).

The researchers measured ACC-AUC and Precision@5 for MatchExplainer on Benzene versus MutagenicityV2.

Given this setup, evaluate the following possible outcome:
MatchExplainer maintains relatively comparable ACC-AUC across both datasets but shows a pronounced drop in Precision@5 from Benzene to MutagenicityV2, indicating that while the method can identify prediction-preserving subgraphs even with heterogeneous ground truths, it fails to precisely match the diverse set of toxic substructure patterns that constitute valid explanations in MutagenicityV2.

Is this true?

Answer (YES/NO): NO